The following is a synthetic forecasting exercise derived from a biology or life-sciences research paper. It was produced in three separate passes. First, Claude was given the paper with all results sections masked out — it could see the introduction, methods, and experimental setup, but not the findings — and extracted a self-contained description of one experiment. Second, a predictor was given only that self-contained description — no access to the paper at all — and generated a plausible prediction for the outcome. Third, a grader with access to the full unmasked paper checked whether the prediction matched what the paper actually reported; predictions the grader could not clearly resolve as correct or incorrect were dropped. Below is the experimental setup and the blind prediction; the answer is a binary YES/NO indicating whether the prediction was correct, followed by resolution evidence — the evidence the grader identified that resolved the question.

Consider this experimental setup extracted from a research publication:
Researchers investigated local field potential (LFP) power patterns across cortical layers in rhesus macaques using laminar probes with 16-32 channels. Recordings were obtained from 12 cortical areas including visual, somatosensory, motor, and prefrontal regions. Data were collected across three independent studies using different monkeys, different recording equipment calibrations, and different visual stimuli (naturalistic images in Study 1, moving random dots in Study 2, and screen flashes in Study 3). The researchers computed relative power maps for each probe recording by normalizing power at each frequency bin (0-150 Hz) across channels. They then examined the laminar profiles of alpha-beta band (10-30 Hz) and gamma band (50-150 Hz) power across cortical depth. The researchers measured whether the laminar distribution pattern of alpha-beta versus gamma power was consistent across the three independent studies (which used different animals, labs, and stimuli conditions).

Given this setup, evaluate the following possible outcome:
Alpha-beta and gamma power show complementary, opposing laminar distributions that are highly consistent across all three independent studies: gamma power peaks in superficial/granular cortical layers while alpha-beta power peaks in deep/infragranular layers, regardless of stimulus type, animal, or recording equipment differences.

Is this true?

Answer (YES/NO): YES